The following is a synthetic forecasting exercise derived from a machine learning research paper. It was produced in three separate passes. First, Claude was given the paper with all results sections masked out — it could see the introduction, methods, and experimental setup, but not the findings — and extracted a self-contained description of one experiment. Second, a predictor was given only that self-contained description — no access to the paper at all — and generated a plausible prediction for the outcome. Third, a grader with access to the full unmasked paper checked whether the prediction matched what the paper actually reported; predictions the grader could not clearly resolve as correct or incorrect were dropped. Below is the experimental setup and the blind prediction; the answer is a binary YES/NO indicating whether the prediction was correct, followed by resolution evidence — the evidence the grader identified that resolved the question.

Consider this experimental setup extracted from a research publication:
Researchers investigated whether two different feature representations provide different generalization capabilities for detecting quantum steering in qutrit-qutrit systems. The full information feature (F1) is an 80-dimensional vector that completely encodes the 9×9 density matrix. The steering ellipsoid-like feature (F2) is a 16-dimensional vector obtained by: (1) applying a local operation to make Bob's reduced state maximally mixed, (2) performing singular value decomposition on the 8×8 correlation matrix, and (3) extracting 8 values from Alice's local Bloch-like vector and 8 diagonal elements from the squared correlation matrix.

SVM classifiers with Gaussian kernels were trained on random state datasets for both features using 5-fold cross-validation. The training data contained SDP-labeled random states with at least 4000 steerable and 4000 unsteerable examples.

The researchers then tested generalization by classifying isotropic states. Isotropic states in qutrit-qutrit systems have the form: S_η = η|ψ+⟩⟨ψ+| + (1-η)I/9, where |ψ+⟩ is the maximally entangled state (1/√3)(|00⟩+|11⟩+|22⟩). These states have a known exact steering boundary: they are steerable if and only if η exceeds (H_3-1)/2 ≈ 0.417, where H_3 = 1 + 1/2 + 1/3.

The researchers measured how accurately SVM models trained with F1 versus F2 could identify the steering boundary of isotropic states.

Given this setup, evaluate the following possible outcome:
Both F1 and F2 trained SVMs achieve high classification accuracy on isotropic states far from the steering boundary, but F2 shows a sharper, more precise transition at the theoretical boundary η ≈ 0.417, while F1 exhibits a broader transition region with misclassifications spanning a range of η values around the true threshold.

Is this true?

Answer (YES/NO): NO